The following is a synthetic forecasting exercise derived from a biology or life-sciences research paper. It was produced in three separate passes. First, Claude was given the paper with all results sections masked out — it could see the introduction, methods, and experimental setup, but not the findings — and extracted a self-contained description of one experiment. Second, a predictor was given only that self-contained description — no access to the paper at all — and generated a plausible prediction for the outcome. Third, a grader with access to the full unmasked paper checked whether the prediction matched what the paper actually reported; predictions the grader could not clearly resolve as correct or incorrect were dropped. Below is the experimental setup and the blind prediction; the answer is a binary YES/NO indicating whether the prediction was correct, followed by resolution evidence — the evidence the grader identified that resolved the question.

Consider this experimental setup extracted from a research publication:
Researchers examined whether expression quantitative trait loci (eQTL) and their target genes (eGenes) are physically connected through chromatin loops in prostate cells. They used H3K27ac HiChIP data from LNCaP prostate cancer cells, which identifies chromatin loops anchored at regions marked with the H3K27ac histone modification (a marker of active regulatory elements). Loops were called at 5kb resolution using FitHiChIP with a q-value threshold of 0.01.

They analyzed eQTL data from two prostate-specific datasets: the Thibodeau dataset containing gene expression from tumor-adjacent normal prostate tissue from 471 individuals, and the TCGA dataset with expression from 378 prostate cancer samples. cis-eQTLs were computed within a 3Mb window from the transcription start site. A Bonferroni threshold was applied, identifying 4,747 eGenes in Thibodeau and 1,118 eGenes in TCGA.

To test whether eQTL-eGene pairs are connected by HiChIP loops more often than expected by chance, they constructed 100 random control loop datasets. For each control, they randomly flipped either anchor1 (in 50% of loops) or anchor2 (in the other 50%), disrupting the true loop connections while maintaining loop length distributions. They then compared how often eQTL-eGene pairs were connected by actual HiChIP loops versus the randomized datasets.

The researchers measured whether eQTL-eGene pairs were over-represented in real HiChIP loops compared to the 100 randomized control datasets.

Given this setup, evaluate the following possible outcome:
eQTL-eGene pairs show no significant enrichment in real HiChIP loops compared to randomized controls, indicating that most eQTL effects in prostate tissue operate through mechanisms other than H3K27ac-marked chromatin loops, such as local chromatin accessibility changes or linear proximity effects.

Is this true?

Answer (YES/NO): NO